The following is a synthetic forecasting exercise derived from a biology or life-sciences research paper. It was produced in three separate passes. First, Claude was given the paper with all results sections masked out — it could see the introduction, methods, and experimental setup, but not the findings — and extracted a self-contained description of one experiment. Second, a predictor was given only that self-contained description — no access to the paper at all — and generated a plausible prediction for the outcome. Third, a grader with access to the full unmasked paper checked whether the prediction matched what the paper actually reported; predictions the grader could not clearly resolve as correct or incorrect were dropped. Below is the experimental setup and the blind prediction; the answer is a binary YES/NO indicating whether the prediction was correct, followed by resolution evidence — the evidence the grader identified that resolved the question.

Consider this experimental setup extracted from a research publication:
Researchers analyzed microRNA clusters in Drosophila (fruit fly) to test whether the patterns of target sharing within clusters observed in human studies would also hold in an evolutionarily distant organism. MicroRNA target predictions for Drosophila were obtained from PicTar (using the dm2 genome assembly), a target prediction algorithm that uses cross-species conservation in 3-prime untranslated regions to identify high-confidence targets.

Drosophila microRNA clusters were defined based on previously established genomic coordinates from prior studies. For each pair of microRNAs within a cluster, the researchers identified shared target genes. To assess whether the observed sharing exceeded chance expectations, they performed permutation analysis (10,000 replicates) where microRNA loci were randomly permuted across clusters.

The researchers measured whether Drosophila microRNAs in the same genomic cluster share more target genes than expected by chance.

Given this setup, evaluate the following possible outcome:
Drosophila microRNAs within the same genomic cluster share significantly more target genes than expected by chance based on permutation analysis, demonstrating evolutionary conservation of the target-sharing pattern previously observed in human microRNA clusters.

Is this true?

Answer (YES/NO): NO